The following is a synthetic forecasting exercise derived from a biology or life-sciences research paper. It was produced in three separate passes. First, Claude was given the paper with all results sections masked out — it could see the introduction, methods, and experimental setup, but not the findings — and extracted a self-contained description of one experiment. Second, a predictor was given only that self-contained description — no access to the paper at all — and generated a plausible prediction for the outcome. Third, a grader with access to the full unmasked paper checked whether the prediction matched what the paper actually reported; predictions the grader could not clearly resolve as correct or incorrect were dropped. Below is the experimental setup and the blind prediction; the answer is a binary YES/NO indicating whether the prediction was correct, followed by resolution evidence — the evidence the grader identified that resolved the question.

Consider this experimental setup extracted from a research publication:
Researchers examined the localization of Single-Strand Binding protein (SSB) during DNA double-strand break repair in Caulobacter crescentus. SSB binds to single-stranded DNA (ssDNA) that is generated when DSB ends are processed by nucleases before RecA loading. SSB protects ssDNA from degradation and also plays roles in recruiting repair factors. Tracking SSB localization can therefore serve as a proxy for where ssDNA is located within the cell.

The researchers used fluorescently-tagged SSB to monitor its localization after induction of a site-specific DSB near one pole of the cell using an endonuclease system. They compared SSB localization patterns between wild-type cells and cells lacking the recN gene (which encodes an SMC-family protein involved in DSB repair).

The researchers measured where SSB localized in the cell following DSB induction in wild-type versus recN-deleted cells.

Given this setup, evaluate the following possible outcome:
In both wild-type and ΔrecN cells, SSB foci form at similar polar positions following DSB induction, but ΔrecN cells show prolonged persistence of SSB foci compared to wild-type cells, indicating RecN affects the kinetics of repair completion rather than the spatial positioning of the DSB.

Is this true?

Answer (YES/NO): NO